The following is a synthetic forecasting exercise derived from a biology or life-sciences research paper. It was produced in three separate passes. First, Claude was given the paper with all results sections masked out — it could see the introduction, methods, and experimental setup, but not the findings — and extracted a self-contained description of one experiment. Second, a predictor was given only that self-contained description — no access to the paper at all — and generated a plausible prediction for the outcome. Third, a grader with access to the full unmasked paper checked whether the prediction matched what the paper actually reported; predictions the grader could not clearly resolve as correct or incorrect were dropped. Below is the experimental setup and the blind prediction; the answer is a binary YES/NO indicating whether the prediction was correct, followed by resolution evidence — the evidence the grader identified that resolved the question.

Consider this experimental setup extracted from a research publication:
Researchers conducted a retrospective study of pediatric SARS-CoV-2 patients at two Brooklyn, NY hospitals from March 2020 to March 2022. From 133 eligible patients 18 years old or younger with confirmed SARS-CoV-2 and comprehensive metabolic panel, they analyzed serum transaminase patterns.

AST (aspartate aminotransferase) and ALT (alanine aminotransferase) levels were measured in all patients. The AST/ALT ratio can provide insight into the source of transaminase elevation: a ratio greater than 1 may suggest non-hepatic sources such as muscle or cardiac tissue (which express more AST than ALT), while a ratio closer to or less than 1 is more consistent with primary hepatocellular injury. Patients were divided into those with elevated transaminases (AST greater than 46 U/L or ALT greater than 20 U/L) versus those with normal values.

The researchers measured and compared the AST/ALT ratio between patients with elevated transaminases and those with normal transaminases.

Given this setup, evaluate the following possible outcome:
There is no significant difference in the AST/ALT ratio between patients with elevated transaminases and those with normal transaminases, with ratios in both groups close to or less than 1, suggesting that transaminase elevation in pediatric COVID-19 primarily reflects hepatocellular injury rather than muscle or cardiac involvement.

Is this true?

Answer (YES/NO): NO